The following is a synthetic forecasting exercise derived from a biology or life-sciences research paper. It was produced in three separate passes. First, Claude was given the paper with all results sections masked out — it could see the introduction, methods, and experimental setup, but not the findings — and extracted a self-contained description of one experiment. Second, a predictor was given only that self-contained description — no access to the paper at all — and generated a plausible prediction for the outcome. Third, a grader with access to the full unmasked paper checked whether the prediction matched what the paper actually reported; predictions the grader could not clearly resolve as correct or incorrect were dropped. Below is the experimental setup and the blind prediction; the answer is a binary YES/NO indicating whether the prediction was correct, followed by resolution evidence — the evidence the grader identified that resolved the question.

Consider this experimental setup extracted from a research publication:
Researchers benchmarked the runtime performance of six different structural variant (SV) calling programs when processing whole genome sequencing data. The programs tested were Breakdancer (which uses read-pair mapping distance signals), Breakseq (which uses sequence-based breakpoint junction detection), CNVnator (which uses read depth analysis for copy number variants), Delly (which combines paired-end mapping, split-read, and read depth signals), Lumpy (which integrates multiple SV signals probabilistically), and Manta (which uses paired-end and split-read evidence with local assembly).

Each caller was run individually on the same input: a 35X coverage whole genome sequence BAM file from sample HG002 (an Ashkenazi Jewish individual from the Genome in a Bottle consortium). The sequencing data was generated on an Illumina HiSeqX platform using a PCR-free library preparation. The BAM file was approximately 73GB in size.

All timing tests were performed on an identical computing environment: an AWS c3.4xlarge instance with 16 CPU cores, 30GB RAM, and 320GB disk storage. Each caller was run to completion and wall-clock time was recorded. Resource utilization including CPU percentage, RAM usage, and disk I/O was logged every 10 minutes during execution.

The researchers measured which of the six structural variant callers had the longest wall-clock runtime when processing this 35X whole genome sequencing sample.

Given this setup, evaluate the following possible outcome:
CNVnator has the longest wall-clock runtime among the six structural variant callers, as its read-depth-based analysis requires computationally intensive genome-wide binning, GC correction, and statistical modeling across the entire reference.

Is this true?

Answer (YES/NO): YES